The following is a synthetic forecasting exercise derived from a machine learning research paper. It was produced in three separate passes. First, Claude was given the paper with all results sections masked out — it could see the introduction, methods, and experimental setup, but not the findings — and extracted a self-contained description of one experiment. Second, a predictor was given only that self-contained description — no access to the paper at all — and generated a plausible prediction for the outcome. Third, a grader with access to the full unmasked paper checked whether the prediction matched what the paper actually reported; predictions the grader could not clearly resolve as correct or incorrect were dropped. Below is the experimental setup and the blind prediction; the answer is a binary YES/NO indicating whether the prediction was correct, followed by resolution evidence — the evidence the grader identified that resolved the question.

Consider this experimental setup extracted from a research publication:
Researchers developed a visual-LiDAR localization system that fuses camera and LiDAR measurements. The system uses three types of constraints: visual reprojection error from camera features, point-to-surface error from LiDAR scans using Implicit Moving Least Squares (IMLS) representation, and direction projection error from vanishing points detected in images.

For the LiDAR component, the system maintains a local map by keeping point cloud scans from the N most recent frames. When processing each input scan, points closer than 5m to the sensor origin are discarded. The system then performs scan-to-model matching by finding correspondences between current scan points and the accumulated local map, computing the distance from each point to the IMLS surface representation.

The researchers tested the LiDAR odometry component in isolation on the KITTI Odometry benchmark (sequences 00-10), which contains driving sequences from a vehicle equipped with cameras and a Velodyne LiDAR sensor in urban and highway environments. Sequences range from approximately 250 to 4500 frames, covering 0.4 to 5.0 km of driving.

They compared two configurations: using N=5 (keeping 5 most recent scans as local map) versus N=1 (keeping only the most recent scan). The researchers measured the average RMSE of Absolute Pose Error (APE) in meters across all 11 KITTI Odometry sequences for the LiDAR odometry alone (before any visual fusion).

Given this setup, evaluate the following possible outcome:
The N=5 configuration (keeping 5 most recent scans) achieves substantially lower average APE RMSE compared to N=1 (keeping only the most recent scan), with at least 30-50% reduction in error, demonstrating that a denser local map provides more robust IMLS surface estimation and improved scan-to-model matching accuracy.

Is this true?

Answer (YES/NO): YES